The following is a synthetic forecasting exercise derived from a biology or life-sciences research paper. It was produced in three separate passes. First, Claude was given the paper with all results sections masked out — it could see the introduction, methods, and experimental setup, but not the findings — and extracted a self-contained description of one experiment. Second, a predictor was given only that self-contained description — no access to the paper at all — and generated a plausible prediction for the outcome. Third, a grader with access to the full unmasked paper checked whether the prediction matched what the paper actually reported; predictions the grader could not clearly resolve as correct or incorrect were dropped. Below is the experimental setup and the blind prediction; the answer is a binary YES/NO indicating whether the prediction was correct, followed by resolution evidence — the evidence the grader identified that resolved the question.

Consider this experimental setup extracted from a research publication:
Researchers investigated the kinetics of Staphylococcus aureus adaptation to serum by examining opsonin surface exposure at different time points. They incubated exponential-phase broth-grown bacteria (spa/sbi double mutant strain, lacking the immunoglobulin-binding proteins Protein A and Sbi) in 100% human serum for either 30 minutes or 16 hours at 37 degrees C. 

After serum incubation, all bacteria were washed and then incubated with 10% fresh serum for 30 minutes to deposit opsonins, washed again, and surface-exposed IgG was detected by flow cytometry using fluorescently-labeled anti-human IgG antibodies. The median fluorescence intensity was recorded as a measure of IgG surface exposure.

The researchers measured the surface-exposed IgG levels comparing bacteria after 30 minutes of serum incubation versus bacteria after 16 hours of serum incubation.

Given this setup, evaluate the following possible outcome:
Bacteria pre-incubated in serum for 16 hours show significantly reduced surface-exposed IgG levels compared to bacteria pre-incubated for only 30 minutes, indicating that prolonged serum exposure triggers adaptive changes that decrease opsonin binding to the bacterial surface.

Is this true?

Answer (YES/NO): YES